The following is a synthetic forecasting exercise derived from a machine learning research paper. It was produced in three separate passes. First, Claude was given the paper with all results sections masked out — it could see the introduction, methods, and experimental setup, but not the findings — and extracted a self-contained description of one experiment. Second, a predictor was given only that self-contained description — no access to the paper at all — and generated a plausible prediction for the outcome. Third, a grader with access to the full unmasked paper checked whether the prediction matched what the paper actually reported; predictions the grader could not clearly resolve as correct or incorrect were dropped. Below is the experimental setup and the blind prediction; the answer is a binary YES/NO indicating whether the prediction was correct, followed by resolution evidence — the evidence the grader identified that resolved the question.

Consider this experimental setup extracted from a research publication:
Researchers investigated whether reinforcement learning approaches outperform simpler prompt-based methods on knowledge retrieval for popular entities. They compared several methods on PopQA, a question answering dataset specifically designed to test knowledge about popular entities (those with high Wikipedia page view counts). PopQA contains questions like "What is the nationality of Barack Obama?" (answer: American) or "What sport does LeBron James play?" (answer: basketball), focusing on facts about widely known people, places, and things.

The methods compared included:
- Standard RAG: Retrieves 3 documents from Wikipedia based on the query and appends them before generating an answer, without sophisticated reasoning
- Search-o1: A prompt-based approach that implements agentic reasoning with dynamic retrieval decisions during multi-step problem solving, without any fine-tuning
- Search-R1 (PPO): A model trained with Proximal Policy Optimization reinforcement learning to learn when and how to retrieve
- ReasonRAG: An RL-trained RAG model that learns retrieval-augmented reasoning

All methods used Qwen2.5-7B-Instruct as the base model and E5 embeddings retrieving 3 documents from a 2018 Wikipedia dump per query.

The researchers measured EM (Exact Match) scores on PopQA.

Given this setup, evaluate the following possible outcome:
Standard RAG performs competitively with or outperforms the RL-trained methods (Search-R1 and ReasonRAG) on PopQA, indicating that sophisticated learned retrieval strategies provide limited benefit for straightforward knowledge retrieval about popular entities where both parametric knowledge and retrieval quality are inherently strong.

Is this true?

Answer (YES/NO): YES